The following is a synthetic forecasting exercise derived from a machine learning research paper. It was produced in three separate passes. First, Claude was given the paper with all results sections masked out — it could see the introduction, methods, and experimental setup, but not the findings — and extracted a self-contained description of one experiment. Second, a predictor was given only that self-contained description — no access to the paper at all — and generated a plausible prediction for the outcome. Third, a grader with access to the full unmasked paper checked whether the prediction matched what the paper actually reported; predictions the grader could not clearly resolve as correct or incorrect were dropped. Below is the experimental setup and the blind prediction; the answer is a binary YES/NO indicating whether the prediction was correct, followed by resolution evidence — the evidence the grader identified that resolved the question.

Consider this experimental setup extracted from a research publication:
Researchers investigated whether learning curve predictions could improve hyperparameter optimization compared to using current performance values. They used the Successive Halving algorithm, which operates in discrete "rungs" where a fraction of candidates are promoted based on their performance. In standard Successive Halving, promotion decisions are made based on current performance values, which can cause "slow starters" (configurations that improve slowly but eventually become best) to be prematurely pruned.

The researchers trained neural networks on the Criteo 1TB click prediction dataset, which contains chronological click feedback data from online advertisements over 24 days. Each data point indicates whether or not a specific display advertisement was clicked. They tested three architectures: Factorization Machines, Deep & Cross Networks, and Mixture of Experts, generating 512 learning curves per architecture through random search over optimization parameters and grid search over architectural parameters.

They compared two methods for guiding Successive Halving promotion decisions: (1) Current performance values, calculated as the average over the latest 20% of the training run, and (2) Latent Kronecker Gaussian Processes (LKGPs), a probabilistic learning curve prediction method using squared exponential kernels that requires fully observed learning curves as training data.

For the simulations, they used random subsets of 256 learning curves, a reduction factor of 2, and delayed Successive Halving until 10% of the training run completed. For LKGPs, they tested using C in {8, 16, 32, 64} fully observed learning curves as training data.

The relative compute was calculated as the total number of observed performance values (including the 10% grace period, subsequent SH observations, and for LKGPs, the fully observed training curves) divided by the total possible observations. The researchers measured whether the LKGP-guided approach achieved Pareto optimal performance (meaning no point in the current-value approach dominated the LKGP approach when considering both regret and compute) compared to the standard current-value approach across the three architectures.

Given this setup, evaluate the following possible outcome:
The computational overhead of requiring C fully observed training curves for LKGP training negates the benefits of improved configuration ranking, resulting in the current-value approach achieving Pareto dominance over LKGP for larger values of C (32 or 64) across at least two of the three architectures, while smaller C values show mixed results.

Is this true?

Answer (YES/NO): NO